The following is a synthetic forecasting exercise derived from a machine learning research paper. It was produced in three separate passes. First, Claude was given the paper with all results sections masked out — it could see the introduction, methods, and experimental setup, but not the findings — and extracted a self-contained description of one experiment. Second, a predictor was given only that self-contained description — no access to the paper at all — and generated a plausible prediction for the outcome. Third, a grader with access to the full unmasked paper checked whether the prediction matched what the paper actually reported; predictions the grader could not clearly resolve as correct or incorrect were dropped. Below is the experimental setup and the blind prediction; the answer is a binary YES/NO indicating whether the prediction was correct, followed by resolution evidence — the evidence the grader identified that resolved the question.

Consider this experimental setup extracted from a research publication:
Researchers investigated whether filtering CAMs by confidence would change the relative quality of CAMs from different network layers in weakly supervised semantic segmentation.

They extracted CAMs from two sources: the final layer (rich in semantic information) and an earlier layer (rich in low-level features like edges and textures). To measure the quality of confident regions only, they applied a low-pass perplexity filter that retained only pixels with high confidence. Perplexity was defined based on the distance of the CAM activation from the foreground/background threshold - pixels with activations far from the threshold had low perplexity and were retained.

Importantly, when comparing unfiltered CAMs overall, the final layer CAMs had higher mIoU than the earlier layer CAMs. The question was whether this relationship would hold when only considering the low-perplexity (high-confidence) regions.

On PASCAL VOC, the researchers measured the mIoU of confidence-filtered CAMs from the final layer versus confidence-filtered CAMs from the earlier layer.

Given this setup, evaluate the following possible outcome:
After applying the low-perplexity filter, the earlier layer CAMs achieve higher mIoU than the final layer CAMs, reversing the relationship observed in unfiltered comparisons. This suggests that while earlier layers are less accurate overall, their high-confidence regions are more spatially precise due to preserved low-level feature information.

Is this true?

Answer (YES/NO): YES